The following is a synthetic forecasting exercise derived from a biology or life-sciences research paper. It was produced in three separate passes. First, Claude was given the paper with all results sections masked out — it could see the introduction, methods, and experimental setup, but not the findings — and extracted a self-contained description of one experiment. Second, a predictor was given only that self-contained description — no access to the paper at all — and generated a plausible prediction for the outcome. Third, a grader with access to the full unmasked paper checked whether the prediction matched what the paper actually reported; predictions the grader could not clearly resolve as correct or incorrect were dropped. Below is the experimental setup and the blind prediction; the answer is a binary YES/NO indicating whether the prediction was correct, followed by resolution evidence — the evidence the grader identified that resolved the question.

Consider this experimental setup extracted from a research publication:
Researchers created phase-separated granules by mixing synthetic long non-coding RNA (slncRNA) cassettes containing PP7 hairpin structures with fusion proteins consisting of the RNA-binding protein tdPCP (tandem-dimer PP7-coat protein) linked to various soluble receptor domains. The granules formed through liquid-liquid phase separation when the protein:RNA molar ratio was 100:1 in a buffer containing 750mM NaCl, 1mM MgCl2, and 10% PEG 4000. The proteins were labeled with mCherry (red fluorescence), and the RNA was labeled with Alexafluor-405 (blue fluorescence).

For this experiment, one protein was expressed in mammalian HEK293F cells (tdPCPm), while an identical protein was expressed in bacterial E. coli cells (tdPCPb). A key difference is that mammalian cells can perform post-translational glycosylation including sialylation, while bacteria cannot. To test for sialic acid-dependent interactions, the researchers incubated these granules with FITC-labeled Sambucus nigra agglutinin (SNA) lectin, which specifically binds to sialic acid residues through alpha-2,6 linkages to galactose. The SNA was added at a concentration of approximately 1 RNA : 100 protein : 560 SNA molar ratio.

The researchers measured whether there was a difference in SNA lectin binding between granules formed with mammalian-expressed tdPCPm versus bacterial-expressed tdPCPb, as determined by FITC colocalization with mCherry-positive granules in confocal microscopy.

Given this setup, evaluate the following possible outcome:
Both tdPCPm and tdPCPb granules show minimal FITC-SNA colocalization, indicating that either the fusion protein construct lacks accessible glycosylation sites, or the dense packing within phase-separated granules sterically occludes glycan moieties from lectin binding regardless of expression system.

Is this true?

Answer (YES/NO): NO